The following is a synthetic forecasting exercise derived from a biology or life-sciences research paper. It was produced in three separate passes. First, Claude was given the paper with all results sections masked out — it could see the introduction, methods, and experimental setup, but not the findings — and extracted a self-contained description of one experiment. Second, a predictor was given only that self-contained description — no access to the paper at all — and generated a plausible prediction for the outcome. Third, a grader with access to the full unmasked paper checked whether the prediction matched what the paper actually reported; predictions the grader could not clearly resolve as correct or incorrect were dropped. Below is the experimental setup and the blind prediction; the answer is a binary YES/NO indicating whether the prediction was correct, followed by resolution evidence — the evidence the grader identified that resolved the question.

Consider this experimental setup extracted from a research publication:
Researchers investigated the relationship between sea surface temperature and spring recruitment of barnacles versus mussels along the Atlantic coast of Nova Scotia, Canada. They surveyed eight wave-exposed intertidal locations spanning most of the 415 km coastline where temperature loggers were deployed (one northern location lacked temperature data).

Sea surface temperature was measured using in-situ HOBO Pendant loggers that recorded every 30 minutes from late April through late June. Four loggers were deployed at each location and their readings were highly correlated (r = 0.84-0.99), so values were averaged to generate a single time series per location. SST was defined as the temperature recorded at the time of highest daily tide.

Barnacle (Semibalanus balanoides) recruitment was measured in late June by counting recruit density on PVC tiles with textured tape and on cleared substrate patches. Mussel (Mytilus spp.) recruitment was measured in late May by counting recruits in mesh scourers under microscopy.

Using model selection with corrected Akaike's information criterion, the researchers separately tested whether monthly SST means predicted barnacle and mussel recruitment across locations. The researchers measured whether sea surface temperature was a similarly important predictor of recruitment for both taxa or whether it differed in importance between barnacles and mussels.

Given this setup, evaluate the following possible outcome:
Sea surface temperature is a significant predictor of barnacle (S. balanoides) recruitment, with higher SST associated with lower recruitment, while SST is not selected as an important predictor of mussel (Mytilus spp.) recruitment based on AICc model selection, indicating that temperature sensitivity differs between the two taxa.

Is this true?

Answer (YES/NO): NO